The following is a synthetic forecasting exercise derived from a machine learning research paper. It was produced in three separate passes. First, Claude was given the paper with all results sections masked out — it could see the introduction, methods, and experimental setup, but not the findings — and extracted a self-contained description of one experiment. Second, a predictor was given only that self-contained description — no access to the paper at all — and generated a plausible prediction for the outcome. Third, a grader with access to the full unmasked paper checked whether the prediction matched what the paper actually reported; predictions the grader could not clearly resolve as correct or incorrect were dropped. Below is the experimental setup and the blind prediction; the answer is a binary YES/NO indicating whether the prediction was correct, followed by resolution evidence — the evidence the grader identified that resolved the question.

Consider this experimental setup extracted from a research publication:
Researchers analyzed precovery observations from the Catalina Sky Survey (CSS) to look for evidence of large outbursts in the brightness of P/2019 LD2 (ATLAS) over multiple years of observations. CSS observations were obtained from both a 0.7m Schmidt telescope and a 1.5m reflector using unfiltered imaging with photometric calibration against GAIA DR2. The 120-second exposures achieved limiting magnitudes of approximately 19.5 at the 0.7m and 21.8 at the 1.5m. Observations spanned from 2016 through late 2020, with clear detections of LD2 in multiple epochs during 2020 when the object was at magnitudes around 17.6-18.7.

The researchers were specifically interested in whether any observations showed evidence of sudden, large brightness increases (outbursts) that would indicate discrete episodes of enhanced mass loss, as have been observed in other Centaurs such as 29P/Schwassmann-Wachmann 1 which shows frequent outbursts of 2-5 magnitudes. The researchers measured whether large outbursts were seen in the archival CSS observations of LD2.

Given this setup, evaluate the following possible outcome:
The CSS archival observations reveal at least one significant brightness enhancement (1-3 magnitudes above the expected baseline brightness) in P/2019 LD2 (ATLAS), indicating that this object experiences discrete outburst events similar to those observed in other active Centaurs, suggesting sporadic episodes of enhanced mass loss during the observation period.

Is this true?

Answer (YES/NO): NO